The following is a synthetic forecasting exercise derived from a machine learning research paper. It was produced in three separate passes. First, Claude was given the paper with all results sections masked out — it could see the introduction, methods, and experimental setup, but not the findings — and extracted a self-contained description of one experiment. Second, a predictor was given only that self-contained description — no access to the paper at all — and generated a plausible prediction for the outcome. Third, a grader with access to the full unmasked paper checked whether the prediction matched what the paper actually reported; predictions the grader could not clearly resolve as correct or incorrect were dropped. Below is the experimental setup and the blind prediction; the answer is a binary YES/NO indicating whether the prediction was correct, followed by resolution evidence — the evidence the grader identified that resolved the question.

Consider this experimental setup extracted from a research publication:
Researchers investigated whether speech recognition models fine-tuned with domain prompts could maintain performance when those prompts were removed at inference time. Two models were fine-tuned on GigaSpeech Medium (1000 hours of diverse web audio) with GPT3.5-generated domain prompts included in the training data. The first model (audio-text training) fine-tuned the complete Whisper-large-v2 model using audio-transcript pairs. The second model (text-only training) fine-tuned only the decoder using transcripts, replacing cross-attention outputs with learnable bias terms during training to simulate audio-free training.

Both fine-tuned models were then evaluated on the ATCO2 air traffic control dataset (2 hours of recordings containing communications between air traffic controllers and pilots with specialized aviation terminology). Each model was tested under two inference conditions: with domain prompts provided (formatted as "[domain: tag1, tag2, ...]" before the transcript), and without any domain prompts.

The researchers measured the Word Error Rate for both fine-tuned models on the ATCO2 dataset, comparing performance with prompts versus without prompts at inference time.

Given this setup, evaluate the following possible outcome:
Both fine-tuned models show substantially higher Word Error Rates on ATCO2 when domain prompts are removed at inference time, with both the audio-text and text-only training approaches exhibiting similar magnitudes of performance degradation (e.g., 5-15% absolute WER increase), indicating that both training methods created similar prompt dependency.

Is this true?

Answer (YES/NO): NO